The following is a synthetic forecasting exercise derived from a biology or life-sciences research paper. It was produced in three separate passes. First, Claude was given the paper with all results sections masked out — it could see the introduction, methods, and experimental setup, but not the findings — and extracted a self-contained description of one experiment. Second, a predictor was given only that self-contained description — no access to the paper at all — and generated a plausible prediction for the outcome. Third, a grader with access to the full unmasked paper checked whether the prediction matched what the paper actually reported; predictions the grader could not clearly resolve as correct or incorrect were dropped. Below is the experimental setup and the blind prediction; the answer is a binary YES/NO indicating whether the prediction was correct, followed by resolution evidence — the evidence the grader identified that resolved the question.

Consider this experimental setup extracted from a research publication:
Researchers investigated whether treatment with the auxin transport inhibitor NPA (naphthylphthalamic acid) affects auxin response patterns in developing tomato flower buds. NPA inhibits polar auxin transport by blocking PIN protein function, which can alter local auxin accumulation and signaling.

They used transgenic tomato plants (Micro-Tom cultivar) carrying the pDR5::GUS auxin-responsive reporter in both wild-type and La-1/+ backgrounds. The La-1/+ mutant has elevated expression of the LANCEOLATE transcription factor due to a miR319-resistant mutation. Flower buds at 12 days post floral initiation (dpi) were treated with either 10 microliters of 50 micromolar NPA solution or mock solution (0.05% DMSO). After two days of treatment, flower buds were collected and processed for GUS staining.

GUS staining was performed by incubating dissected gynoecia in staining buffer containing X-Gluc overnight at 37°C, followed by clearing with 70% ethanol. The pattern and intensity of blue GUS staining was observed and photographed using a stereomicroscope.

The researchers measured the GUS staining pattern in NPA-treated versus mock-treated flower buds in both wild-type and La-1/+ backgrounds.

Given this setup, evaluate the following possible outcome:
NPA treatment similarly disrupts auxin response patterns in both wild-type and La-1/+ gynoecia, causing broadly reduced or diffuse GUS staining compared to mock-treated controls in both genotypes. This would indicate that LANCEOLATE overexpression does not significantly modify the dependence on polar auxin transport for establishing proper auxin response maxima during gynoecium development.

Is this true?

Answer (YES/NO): NO